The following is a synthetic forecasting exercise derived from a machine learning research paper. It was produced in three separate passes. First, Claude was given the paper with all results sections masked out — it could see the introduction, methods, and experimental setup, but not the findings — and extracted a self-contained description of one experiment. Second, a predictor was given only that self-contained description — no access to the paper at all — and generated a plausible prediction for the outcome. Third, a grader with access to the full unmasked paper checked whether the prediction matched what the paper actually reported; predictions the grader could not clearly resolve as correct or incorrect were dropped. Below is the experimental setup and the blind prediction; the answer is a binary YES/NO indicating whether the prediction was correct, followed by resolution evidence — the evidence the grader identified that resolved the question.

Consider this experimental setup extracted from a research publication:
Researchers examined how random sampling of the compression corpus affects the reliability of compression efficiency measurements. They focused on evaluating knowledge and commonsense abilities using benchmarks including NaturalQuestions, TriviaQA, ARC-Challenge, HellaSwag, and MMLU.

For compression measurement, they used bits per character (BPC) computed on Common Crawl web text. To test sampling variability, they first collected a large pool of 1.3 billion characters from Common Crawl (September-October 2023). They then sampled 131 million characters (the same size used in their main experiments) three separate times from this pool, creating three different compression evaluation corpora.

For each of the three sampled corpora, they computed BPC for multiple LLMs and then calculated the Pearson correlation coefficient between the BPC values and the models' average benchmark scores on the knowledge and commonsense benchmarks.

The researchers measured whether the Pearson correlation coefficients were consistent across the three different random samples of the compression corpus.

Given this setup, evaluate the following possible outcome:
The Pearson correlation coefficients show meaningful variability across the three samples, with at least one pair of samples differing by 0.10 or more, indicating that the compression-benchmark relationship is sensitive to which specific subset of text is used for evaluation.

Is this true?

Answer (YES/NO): NO